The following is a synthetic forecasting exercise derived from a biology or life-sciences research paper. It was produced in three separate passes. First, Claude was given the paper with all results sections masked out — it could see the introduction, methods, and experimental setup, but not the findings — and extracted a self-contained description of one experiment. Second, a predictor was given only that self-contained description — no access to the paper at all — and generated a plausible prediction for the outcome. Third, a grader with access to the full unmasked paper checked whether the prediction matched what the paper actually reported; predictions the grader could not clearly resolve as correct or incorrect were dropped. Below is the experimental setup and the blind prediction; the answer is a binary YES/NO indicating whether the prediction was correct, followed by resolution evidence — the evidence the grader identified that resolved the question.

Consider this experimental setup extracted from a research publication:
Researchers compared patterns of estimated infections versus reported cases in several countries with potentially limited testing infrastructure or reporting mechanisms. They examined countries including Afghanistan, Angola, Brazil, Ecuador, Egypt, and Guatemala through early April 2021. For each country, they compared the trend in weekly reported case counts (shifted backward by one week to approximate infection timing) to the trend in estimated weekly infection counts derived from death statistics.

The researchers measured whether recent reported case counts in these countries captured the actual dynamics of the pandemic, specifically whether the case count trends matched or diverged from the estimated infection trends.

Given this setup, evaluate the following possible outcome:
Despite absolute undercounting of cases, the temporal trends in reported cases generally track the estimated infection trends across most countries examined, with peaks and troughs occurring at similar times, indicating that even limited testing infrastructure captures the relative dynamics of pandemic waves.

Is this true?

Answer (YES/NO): NO